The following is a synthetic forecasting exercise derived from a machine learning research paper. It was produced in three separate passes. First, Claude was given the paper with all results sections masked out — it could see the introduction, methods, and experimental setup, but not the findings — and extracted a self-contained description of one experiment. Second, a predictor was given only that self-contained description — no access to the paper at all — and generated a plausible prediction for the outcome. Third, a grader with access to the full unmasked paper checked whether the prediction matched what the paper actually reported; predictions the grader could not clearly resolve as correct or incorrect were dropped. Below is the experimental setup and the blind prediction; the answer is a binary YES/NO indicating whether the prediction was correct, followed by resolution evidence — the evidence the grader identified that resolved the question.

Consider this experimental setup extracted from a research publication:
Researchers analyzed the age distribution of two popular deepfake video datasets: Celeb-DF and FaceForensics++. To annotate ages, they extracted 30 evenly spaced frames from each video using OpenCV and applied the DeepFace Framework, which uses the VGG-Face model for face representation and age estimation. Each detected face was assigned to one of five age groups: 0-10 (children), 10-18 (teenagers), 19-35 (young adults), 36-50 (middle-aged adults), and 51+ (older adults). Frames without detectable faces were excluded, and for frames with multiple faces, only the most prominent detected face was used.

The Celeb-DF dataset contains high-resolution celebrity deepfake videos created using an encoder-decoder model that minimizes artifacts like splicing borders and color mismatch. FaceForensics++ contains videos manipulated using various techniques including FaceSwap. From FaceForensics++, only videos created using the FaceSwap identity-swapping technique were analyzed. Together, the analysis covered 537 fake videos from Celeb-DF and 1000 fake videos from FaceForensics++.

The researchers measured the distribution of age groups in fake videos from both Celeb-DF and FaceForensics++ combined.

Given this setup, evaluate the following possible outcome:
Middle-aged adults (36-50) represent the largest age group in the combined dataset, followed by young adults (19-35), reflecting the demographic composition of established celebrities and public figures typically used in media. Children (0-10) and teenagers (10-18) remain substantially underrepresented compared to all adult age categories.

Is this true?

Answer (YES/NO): NO